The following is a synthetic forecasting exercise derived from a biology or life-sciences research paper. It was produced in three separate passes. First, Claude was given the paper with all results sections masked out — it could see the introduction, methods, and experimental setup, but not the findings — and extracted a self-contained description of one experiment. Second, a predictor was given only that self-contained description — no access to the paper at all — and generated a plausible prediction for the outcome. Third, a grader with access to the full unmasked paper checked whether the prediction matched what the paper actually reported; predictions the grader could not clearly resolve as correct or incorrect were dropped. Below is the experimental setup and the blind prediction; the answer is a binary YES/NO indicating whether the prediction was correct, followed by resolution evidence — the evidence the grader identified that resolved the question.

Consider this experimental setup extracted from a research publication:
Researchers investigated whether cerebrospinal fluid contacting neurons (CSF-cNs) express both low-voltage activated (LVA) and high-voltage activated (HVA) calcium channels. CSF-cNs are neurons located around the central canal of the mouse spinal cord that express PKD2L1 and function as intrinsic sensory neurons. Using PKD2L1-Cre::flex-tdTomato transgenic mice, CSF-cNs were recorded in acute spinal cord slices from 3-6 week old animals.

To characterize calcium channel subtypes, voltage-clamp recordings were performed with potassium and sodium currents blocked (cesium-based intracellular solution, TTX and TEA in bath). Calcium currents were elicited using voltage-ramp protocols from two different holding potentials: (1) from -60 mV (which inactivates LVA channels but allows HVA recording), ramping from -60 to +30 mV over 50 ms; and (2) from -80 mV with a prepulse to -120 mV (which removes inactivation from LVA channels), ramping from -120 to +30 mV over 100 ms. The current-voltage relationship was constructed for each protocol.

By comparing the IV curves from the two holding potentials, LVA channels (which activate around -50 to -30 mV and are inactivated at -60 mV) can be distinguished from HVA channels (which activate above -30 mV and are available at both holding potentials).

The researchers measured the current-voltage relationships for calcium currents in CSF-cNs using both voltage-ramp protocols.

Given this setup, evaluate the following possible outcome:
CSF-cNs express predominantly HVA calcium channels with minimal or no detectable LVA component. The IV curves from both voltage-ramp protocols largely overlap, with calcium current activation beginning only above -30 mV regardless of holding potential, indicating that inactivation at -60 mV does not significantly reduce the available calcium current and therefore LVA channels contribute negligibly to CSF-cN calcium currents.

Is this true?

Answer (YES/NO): NO